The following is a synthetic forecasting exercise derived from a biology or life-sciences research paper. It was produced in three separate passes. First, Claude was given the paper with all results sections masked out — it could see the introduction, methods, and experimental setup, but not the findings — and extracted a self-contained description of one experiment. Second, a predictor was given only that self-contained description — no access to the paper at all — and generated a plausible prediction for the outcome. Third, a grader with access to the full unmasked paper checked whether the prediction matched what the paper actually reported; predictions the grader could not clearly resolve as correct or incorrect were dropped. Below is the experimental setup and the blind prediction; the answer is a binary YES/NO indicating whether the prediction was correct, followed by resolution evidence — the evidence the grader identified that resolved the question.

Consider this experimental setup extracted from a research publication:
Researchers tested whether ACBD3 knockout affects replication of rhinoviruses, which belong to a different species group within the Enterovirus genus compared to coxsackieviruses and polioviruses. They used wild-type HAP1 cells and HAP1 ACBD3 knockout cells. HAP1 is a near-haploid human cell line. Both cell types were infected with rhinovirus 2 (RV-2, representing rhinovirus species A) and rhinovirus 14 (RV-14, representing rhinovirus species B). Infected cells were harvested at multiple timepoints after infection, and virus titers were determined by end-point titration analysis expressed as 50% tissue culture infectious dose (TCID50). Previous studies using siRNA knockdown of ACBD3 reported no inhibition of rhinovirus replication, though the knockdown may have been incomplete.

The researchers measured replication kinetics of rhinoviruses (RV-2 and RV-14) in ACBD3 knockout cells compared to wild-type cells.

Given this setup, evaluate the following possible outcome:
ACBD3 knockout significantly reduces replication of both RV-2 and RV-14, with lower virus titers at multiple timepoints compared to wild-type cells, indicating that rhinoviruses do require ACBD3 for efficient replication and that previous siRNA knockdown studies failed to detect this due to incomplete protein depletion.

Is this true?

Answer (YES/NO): YES